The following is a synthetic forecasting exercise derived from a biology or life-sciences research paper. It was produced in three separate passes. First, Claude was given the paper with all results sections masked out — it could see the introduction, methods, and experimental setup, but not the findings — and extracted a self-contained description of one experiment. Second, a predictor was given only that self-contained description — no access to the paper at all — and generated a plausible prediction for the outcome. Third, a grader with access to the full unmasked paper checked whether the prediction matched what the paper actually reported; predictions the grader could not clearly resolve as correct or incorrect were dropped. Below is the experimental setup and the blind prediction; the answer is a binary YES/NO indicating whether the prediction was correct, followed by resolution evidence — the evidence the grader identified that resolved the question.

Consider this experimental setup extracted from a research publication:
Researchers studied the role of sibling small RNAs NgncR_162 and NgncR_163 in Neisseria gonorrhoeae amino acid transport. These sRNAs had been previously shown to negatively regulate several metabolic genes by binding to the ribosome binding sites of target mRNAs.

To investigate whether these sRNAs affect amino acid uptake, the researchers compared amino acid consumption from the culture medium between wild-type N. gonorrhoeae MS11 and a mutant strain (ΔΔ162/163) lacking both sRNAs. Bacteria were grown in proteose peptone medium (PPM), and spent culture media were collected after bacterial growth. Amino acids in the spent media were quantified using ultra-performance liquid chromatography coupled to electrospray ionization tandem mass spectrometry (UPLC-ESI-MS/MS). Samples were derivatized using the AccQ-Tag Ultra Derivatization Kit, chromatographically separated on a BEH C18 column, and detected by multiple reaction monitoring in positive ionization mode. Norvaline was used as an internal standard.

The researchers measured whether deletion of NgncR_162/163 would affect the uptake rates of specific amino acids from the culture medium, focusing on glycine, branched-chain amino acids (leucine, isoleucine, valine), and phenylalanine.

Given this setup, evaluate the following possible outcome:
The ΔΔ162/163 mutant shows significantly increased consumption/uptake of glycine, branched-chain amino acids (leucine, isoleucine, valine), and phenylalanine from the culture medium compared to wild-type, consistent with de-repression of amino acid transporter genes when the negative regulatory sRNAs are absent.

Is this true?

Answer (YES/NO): NO